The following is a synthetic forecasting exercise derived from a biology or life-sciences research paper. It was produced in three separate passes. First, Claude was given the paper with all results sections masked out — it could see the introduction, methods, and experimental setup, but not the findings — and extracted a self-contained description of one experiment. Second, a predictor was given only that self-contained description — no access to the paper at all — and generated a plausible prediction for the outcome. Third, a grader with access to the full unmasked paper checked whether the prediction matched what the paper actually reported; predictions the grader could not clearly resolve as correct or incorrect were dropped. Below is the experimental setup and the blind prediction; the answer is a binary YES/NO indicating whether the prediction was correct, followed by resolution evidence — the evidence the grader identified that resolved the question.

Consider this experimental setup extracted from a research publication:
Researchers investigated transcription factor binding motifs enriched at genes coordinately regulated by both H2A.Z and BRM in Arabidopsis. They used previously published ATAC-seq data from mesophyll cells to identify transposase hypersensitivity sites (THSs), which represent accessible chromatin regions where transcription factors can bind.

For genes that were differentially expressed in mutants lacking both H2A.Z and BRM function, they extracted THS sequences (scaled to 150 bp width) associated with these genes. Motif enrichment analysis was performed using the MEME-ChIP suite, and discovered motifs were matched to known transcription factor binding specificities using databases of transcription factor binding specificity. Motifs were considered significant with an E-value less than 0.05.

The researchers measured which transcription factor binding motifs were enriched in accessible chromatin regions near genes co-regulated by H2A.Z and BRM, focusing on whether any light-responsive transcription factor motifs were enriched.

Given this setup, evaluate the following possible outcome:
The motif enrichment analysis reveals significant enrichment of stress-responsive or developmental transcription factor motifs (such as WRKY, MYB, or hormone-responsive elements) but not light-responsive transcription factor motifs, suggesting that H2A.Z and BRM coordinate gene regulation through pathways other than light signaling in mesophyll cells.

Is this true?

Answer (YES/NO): NO